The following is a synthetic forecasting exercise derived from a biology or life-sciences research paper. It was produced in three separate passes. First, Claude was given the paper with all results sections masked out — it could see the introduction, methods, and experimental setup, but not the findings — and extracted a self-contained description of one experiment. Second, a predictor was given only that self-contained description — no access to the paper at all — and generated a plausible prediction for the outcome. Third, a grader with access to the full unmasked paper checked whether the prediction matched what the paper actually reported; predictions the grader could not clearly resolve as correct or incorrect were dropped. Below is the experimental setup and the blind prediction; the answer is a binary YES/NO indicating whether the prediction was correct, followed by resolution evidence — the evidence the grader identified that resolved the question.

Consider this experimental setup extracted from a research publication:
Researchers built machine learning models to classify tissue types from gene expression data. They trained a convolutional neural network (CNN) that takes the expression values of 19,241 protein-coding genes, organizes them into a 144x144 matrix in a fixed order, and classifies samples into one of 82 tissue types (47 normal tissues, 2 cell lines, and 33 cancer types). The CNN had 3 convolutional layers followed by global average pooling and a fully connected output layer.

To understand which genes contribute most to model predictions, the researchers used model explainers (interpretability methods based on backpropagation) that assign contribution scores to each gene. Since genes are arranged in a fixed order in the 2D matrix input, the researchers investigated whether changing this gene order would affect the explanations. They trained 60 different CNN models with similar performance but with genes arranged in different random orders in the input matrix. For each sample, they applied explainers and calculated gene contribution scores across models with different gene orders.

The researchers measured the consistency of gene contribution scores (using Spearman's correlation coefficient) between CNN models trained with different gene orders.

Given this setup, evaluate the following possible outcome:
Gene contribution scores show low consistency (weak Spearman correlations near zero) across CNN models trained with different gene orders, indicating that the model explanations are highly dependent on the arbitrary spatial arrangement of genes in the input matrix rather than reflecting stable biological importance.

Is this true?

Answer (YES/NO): YES